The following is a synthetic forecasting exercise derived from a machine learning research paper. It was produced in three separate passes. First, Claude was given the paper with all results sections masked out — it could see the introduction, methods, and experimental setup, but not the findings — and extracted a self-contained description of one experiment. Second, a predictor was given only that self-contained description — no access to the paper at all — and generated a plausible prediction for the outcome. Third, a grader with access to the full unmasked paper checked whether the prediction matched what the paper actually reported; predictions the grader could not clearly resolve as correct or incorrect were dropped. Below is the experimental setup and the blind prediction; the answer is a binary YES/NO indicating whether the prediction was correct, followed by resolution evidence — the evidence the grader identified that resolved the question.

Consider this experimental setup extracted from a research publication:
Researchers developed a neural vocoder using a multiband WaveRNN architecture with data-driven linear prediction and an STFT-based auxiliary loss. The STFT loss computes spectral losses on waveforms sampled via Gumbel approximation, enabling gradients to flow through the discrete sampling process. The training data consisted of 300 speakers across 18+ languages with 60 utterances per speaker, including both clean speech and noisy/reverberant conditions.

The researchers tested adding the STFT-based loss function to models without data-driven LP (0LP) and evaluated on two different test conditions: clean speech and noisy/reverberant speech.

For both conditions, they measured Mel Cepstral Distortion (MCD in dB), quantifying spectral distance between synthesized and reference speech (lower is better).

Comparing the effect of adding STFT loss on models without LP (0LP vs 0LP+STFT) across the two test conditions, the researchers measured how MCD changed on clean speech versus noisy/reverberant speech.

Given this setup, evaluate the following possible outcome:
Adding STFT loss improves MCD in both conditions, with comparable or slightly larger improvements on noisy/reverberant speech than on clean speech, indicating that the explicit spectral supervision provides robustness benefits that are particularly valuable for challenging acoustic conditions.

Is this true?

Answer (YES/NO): NO